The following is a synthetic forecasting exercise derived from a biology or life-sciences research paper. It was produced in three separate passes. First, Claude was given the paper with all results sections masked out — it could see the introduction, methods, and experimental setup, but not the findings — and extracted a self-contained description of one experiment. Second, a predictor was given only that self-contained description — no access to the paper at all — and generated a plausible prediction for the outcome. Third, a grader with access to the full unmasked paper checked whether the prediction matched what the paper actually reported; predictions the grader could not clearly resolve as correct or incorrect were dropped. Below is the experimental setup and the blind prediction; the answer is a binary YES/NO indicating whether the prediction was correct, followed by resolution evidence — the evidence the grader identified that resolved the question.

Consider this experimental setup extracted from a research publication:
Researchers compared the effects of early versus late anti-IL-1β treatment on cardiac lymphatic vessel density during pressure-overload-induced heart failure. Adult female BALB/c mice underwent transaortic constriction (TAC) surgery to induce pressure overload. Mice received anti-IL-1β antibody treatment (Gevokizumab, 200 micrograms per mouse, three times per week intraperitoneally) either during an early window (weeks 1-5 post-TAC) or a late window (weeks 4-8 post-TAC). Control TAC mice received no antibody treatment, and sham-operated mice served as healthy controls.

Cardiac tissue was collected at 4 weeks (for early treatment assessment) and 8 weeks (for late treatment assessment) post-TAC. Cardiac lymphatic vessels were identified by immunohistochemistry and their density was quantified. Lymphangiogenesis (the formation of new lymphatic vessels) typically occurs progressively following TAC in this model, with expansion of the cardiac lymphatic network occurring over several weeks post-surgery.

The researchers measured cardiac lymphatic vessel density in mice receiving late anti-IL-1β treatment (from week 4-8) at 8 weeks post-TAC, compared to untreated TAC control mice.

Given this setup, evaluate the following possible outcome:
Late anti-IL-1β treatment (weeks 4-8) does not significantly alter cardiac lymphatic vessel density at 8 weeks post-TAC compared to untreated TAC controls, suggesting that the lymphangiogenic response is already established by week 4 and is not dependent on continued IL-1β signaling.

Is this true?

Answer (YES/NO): NO